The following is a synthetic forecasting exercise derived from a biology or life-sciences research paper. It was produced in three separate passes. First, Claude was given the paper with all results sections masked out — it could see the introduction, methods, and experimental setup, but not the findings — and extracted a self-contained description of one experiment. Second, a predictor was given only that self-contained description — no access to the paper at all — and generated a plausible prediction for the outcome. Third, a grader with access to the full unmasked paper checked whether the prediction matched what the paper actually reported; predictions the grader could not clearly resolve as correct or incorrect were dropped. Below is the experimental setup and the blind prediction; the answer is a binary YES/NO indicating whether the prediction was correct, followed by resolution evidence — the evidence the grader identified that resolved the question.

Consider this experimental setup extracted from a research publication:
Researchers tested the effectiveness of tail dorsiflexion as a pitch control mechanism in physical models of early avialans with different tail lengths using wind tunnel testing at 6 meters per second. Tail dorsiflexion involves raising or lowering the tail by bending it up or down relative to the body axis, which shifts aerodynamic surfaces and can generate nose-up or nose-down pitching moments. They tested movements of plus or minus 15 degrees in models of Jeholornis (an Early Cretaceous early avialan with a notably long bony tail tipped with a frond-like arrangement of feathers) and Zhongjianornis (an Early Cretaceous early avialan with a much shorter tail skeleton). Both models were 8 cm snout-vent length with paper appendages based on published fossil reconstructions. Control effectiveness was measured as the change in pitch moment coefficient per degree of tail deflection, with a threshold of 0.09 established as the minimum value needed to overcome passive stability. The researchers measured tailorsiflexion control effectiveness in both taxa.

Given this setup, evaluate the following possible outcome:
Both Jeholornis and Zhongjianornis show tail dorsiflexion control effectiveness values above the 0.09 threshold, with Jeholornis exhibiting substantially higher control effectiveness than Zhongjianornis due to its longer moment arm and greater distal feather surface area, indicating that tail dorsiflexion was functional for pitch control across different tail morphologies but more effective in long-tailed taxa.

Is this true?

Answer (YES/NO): NO